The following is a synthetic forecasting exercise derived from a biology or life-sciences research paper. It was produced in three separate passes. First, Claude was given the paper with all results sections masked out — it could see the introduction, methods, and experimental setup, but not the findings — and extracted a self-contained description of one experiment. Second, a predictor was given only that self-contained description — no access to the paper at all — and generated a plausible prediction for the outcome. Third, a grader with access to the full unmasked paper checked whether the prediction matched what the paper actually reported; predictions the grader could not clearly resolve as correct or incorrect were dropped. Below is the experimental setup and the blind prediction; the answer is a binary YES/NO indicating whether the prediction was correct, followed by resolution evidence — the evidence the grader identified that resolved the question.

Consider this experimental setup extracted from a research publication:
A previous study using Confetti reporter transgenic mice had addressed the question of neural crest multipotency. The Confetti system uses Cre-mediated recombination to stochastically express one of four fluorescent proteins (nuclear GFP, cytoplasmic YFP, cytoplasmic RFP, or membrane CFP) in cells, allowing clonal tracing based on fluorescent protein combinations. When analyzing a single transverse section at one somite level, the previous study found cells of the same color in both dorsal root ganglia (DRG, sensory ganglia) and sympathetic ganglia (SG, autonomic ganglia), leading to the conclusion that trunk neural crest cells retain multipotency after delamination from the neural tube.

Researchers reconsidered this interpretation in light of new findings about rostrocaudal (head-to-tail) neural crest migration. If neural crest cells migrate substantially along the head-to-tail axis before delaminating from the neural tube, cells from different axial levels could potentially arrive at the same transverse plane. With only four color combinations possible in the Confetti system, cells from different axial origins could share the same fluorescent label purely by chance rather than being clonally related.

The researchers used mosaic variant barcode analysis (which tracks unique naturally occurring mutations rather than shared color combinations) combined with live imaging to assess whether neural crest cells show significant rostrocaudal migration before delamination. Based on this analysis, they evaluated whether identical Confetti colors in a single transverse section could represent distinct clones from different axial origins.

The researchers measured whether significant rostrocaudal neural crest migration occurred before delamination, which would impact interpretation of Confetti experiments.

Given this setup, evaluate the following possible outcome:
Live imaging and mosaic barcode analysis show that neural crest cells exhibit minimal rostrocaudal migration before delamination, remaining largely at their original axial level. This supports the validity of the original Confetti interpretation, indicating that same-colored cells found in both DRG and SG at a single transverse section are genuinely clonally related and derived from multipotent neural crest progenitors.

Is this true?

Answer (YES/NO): NO